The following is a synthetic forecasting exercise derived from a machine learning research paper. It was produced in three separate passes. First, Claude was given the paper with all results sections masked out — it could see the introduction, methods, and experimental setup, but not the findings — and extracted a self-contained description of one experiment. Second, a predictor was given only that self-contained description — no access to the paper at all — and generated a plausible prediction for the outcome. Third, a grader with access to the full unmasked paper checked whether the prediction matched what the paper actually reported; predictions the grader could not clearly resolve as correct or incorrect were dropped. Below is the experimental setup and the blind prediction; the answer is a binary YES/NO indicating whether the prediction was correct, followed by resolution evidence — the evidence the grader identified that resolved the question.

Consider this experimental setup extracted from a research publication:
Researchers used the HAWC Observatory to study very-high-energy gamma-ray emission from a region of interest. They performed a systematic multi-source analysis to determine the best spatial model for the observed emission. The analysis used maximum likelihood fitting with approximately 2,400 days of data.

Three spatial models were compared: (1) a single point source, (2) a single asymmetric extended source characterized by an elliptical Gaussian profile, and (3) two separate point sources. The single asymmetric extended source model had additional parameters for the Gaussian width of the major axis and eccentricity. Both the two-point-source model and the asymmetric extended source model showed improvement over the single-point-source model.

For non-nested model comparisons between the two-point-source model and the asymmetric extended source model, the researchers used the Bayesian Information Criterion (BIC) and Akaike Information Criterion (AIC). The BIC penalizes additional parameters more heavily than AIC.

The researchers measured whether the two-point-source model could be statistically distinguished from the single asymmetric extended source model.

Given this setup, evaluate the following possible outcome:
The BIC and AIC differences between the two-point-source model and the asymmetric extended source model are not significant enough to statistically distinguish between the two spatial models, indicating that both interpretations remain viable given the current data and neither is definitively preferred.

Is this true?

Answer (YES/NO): YES